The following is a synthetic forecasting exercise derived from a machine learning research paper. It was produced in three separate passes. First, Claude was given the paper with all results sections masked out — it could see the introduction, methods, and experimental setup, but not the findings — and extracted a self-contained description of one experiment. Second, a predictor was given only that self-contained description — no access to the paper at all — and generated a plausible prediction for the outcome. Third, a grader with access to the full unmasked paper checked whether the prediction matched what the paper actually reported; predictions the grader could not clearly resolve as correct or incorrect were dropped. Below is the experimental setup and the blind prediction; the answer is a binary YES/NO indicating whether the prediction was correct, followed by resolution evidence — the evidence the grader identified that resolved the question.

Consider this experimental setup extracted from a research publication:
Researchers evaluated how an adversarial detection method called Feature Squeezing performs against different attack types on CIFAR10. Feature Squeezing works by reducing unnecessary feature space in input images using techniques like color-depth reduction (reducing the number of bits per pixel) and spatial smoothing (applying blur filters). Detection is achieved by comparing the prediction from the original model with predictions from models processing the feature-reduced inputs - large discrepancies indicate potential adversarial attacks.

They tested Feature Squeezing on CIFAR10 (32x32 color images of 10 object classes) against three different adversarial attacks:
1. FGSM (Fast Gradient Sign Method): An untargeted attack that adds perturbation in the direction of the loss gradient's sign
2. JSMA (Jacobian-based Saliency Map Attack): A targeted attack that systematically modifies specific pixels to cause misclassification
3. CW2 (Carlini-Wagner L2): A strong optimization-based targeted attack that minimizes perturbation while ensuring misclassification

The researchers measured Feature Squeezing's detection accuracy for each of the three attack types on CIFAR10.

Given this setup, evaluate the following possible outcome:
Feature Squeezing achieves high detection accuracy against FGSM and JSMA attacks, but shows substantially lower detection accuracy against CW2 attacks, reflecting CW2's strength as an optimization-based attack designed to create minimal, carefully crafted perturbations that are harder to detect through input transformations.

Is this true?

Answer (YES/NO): NO